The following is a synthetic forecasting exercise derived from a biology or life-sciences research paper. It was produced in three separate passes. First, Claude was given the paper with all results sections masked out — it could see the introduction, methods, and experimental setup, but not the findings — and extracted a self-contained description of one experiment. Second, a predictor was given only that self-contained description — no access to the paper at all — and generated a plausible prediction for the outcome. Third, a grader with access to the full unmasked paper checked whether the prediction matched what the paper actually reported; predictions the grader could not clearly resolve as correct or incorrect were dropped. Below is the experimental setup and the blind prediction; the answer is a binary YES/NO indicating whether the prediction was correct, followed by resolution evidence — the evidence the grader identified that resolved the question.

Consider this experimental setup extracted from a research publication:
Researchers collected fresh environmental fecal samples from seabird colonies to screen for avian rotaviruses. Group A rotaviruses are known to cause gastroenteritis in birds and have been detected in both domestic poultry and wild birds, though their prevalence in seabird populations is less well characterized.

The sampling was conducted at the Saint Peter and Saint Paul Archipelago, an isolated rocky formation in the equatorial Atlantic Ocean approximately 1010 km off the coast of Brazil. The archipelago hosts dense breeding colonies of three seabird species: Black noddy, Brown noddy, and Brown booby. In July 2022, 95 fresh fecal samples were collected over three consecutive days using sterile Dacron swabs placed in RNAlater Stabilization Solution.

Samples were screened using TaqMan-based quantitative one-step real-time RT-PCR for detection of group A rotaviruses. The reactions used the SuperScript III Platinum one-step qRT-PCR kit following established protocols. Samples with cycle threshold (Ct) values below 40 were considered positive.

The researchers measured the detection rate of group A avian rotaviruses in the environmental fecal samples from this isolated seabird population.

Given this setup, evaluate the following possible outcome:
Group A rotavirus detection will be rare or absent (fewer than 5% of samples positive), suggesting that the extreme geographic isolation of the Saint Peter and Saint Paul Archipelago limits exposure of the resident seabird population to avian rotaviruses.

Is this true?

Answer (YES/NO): YES